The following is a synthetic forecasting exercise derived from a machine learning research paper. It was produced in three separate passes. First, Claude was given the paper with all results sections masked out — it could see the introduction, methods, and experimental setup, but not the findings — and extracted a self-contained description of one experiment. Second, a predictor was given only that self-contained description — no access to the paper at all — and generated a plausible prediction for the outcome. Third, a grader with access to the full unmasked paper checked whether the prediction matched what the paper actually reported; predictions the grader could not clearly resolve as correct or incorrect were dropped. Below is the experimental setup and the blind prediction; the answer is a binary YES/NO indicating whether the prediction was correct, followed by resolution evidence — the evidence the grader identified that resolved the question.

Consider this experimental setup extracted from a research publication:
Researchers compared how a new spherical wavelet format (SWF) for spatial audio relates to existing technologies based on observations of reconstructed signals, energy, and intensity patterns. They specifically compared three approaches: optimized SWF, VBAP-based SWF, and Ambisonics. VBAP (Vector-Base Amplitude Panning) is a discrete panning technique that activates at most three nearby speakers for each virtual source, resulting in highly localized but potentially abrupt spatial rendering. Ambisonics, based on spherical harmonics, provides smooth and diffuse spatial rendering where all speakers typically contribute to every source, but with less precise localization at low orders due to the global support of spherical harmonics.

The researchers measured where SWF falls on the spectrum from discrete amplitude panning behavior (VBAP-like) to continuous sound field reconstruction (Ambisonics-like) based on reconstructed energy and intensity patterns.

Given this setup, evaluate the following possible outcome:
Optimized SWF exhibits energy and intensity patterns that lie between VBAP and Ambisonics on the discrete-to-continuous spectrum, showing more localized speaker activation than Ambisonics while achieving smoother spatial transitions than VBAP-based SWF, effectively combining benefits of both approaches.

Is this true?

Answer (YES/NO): NO